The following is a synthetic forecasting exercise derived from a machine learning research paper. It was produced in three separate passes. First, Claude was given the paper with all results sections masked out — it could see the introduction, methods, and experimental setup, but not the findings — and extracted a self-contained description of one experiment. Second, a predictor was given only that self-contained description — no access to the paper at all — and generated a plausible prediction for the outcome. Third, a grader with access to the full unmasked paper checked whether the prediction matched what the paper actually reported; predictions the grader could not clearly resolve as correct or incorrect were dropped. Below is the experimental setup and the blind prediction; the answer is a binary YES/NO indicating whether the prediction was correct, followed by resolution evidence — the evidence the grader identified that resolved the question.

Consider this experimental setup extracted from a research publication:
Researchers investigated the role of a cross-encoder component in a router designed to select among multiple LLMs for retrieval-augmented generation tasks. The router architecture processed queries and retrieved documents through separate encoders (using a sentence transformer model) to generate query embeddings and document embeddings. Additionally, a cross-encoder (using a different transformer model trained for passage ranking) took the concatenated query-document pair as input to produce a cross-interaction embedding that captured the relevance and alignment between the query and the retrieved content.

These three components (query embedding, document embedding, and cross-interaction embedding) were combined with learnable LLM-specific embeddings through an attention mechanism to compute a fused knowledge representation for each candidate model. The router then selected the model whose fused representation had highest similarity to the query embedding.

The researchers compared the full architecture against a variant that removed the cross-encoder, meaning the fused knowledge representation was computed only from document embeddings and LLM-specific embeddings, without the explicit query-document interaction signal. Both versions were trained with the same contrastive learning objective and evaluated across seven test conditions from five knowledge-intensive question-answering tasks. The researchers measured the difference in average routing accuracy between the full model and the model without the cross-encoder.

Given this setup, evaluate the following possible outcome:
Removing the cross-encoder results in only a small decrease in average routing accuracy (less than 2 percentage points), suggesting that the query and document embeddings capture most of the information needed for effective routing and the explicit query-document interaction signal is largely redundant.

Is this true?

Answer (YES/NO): NO